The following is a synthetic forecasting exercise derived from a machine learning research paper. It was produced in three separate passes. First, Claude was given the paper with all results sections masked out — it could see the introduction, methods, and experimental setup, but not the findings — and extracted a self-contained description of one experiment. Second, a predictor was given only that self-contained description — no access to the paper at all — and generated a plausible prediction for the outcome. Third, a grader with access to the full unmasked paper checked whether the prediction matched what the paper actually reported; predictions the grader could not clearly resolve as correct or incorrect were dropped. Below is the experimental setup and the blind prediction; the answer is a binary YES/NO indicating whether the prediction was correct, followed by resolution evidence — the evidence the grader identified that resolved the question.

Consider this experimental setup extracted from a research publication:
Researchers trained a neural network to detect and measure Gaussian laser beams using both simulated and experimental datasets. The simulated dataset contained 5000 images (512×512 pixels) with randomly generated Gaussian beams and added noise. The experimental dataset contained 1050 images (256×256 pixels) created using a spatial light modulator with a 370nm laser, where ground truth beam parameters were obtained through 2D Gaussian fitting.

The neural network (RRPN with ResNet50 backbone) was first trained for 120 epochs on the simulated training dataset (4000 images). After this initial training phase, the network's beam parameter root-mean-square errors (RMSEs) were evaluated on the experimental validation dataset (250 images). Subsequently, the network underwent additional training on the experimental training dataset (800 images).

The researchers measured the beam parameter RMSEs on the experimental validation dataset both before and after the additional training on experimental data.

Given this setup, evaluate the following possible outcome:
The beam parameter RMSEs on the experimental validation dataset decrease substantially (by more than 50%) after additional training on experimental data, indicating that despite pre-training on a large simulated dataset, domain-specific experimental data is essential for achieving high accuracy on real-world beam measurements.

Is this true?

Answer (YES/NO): NO